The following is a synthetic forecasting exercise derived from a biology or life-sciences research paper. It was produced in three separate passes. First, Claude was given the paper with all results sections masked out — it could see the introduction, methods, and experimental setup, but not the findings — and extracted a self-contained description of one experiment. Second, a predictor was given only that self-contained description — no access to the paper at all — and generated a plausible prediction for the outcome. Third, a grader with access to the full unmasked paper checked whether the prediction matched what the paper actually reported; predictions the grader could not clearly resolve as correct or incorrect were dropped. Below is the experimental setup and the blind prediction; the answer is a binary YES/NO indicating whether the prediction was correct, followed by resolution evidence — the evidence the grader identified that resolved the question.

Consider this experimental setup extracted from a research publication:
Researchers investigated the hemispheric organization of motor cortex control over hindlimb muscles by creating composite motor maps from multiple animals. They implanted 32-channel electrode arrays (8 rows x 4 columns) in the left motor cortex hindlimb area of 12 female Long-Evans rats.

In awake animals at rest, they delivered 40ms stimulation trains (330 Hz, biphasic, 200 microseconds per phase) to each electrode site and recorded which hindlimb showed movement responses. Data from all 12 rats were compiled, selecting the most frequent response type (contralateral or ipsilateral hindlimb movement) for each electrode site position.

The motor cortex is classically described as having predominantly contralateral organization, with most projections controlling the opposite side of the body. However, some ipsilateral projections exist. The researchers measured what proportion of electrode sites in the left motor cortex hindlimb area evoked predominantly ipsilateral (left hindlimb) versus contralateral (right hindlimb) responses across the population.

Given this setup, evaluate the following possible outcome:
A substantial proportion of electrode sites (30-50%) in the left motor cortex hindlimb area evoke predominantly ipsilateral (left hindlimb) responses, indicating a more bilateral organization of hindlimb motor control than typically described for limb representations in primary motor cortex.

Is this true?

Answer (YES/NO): NO